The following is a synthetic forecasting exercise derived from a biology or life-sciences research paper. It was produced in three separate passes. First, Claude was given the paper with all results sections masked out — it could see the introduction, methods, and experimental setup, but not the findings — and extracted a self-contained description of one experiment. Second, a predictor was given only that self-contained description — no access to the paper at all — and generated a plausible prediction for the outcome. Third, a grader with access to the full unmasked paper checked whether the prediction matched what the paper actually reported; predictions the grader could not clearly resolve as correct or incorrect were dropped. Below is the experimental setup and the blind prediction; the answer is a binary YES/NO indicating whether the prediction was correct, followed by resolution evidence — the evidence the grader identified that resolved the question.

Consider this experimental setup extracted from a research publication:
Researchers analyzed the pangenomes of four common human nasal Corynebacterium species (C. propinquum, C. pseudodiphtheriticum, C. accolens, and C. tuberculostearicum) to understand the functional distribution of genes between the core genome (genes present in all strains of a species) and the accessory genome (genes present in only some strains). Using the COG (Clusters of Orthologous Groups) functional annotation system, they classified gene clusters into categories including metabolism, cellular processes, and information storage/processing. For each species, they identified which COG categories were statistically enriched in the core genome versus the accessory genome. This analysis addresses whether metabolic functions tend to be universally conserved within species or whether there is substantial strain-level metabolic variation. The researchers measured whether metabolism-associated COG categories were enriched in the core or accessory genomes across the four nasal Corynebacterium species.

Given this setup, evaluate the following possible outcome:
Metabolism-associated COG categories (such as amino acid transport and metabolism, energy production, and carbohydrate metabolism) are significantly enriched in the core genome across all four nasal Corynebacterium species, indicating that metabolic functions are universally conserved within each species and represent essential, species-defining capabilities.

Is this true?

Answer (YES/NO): YES